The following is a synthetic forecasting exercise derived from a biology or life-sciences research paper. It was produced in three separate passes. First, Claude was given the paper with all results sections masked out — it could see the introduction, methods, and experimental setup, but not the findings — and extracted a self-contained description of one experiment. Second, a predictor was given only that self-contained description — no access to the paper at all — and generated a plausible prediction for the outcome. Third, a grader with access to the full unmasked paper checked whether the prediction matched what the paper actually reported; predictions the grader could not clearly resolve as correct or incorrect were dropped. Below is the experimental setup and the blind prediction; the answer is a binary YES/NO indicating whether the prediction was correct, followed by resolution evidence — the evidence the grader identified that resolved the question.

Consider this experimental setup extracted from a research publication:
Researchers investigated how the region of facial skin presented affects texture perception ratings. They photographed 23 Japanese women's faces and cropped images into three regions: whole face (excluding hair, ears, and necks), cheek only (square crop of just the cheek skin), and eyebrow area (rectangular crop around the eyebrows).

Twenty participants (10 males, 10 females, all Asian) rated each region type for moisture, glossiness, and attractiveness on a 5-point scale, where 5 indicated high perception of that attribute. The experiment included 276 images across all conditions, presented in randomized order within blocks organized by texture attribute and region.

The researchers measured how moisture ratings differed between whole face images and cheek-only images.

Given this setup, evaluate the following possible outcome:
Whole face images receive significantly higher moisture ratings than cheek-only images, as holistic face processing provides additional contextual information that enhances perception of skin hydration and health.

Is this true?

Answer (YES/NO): YES